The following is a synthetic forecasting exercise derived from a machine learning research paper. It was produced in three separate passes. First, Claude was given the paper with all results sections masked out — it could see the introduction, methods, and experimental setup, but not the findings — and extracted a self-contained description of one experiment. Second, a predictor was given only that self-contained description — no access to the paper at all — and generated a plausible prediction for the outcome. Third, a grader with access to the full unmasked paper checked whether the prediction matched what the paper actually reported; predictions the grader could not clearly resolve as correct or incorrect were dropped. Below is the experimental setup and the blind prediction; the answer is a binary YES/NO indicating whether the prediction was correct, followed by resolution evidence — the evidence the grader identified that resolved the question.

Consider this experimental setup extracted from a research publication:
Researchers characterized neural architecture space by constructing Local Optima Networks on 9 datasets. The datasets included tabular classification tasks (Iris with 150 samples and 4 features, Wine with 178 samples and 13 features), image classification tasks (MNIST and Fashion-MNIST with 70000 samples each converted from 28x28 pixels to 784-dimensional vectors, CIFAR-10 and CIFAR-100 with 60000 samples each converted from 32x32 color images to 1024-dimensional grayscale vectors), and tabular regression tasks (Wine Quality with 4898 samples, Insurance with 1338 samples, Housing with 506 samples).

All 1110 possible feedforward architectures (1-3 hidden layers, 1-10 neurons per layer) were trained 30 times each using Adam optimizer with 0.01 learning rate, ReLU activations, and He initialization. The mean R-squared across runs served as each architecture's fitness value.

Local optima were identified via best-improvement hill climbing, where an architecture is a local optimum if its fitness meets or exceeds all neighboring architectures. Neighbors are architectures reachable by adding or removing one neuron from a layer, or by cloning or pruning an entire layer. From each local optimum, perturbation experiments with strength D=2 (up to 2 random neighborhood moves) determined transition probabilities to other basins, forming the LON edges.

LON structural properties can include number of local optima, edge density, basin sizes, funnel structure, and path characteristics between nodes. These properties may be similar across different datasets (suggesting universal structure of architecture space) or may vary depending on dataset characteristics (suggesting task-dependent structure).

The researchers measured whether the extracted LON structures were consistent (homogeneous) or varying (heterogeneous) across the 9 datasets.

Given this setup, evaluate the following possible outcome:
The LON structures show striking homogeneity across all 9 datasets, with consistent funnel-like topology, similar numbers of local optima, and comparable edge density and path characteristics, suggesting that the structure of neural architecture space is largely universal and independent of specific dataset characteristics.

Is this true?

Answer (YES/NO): NO